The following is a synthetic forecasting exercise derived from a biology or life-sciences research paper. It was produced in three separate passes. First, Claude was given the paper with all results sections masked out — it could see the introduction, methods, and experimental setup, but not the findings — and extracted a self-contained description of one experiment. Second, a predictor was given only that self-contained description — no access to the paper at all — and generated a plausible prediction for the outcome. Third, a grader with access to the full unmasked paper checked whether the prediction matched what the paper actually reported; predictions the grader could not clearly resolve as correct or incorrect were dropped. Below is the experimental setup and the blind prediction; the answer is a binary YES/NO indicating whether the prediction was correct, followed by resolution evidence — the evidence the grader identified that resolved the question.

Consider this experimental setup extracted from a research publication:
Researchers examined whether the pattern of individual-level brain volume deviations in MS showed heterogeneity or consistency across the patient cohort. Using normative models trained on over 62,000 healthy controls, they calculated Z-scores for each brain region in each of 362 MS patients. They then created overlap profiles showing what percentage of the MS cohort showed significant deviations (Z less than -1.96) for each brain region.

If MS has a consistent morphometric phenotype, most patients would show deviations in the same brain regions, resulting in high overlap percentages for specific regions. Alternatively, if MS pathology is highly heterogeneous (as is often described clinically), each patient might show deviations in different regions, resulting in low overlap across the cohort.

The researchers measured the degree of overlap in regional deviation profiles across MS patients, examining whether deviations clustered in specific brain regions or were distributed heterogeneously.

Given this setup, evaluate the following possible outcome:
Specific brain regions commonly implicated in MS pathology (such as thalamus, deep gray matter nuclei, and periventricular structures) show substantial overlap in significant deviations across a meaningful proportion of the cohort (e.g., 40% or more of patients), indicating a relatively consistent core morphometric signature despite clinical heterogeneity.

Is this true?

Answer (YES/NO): NO